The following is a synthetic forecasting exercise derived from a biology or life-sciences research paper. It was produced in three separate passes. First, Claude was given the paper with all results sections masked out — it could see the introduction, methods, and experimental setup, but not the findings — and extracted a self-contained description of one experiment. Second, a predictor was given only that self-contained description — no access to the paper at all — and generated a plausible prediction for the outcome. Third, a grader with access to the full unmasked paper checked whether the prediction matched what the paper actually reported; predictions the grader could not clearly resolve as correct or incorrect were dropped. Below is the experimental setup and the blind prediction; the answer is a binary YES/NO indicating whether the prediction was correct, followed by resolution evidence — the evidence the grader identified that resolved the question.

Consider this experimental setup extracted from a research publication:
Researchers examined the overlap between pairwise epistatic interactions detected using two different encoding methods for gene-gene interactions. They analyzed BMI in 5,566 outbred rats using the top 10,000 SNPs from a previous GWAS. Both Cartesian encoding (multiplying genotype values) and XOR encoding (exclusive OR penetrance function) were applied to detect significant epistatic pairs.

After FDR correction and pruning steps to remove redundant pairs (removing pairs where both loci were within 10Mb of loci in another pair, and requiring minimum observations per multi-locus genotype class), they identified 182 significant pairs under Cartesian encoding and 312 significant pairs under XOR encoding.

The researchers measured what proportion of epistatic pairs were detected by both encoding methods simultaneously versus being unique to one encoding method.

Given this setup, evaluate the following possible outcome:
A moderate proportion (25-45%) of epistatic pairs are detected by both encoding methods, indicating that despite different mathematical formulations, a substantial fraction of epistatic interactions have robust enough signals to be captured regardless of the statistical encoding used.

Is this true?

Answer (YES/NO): NO